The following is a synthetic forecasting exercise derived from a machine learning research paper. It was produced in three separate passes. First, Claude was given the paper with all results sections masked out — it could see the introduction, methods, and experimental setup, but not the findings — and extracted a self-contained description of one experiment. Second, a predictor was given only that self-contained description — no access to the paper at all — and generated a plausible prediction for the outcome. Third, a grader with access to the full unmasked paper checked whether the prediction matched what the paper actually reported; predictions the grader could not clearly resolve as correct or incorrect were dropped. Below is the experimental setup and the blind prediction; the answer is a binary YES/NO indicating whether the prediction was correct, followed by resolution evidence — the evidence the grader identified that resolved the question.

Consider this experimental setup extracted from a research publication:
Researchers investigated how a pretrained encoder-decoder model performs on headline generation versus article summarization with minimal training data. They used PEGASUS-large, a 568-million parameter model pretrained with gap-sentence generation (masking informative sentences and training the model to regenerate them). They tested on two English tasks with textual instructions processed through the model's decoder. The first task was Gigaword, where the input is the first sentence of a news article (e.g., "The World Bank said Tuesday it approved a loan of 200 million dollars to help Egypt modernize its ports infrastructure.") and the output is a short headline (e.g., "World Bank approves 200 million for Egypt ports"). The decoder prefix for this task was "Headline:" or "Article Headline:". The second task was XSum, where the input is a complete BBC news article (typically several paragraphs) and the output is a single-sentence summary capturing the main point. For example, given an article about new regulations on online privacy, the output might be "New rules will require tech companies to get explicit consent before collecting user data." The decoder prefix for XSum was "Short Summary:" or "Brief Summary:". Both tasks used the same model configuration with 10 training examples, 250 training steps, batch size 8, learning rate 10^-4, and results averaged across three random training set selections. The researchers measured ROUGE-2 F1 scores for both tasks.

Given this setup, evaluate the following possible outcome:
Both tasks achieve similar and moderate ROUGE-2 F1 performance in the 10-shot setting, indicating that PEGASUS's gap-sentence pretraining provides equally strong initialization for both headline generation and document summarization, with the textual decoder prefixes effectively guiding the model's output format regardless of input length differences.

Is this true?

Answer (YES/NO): YES